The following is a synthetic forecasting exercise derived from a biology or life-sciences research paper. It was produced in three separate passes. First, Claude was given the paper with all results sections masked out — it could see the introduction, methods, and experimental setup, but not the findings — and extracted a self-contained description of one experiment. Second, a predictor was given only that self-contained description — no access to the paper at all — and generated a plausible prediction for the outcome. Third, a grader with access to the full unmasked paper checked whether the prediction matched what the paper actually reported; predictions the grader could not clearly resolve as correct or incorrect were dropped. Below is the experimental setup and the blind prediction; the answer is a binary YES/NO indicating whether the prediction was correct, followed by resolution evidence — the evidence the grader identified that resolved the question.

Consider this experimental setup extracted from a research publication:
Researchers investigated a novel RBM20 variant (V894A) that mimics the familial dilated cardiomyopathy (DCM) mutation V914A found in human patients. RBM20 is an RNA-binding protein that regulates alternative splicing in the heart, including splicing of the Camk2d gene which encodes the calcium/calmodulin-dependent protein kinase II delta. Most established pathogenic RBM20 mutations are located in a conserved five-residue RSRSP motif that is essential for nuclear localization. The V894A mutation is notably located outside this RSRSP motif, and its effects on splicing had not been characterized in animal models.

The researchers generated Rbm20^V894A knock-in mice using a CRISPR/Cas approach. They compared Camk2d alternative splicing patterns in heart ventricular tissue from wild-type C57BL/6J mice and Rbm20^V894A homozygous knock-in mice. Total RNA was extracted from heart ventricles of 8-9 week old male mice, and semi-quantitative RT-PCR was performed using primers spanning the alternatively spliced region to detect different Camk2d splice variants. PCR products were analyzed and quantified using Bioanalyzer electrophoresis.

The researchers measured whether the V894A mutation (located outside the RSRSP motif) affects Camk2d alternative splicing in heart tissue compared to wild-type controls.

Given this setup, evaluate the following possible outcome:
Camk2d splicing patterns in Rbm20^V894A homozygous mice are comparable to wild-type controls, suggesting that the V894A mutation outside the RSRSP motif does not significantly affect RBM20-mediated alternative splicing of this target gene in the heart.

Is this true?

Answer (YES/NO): NO